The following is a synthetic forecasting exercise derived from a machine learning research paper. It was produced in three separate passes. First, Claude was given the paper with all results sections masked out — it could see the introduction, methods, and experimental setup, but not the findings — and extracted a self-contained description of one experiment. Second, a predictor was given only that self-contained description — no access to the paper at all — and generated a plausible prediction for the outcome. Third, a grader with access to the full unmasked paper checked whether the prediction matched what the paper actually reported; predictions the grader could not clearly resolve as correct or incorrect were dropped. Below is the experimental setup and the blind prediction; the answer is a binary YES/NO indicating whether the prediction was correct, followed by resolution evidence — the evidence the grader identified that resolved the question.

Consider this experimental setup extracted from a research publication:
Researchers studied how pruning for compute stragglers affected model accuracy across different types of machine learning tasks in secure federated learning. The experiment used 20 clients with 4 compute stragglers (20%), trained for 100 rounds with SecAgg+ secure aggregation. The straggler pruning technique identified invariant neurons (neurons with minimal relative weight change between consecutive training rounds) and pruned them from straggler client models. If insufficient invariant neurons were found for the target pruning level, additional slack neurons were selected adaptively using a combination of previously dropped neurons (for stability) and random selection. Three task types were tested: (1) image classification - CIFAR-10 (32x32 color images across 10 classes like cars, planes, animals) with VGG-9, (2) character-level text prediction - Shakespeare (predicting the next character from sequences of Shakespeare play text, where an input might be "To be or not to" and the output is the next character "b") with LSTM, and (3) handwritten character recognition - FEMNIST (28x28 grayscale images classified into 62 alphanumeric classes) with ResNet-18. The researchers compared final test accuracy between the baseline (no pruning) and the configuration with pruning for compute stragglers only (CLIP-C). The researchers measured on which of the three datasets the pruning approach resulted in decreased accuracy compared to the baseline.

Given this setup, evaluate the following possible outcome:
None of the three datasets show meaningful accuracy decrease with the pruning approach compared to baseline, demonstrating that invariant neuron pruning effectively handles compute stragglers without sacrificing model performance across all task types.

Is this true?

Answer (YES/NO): NO